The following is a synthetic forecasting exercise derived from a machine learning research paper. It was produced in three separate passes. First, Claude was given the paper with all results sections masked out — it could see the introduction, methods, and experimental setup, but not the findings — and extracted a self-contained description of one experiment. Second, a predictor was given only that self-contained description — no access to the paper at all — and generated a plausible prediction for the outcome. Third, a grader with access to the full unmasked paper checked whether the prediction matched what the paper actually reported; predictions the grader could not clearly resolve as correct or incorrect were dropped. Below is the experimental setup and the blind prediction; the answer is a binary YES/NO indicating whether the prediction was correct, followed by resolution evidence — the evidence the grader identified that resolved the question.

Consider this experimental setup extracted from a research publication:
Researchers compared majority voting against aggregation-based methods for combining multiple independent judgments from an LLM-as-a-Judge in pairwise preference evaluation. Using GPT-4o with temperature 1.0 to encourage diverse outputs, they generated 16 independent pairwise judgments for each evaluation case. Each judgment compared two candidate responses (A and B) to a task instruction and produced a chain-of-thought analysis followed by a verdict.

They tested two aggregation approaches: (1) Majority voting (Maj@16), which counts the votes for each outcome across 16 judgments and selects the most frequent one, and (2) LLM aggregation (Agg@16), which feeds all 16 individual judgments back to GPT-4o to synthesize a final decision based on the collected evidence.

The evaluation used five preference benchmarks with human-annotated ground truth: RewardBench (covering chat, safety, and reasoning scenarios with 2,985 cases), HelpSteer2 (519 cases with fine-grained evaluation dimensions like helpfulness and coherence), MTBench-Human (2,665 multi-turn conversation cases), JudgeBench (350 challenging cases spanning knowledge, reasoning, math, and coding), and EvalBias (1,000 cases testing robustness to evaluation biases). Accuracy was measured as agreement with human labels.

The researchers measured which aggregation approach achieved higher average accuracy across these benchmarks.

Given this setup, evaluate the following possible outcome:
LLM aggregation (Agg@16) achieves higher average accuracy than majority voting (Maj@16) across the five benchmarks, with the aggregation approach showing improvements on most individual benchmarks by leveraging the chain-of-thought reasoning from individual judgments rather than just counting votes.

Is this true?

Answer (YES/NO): YES